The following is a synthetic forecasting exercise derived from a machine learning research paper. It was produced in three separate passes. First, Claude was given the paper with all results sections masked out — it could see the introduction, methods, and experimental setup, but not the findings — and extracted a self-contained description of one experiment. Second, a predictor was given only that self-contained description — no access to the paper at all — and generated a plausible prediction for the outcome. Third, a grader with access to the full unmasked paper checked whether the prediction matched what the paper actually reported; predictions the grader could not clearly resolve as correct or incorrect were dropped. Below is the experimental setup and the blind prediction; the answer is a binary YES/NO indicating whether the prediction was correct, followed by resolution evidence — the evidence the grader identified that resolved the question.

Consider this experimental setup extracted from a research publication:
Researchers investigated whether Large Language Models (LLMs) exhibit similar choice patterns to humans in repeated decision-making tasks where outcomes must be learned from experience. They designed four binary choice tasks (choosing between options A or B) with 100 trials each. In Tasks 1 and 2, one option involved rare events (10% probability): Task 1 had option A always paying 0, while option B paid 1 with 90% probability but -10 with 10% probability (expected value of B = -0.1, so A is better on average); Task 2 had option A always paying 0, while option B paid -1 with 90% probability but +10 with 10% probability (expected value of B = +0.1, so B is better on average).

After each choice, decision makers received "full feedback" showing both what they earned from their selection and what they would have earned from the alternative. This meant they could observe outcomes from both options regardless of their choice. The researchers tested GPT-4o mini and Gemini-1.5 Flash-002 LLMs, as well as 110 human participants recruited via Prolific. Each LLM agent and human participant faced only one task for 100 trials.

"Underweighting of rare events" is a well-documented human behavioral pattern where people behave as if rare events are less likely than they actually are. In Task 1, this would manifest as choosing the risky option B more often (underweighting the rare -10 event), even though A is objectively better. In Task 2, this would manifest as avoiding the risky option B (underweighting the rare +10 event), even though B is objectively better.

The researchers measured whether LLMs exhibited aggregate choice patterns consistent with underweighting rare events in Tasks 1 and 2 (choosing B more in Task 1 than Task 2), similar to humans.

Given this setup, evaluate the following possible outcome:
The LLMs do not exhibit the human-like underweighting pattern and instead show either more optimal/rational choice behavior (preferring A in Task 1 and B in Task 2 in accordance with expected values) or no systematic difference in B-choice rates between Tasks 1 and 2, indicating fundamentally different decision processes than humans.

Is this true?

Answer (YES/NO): NO